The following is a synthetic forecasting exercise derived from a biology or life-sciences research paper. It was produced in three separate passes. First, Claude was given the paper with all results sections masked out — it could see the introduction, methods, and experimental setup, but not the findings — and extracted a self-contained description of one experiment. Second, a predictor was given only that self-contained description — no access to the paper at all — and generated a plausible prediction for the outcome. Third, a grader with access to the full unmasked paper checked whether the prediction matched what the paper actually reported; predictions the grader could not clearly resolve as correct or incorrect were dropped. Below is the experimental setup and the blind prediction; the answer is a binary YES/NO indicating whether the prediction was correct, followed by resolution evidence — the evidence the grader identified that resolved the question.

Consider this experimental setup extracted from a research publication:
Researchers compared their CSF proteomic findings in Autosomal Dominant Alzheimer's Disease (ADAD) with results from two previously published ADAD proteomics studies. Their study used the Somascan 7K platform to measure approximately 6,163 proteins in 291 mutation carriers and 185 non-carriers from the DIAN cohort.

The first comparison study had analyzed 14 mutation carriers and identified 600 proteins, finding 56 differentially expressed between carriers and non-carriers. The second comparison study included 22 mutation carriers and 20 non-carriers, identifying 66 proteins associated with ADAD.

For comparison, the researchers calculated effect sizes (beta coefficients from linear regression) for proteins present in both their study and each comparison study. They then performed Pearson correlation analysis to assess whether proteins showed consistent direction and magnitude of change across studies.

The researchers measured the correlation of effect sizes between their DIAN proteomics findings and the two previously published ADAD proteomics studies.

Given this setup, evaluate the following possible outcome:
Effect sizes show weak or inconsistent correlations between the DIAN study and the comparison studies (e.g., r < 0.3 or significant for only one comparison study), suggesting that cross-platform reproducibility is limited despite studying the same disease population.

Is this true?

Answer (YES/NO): NO